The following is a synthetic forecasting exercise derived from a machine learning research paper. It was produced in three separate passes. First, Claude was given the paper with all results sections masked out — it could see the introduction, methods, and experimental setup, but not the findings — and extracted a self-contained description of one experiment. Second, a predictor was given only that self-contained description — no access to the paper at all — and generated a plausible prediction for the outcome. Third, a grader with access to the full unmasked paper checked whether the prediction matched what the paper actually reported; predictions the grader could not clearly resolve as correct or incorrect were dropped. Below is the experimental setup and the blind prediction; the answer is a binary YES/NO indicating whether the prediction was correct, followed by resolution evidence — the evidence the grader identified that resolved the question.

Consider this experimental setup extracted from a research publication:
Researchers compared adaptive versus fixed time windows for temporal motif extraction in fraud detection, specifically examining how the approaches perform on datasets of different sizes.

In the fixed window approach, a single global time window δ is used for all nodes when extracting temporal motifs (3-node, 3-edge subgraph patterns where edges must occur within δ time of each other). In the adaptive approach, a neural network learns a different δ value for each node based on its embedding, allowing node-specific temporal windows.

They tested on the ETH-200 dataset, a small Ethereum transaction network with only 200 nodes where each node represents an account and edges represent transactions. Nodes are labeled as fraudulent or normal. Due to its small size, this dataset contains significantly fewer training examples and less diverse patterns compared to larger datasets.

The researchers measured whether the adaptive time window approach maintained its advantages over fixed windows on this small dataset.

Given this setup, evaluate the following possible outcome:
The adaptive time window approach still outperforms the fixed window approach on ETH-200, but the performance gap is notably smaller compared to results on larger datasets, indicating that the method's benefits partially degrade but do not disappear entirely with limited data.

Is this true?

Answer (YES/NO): NO